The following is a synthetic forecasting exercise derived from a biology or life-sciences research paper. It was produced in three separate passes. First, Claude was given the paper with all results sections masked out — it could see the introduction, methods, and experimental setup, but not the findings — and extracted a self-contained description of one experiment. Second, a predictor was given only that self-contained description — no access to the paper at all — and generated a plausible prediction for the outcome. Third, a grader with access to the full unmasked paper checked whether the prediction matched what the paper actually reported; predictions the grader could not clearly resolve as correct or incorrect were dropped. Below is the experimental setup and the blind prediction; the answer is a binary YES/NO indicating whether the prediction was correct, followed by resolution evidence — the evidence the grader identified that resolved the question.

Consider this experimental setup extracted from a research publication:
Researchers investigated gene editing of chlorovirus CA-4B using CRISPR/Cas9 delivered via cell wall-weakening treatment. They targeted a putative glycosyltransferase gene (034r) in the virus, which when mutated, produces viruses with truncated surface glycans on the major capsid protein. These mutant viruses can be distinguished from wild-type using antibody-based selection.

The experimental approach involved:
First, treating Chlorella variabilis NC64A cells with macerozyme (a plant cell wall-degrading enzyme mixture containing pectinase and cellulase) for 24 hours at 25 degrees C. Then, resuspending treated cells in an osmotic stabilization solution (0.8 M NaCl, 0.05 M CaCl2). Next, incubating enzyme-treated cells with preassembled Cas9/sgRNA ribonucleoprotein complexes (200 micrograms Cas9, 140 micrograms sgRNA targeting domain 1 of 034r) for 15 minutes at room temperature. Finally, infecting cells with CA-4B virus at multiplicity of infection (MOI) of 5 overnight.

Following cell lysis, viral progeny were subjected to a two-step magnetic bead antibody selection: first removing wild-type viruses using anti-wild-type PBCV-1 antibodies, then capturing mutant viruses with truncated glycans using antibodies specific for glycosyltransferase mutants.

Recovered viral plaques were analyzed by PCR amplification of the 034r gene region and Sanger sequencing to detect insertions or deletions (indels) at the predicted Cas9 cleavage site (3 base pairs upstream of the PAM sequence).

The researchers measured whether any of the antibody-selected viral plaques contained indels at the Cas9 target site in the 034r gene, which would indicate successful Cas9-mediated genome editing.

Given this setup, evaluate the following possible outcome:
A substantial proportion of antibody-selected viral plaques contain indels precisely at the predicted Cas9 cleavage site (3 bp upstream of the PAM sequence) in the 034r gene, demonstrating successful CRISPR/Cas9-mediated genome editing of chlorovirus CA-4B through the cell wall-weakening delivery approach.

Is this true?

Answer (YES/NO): NO